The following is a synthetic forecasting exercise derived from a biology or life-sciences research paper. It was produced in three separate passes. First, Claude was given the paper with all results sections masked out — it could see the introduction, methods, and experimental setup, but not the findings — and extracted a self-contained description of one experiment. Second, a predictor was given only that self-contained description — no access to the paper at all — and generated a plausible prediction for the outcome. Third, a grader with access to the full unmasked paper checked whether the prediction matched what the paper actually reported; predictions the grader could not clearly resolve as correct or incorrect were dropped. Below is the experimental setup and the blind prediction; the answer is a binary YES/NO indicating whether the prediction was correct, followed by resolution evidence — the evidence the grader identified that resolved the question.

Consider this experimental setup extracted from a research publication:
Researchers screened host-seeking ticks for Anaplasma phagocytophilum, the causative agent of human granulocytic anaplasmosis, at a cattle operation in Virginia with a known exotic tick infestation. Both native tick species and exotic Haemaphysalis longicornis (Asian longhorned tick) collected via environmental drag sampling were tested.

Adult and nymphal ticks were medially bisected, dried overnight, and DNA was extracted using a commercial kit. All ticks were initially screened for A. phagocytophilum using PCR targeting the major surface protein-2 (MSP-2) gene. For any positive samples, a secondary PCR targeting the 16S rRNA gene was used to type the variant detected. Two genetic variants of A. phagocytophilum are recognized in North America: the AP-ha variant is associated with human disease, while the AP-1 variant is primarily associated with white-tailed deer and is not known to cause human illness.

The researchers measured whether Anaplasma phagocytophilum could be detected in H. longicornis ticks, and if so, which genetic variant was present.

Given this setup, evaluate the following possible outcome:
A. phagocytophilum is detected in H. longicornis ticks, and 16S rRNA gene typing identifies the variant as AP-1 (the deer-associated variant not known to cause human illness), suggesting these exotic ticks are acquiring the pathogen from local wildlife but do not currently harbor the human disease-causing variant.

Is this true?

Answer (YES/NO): YES